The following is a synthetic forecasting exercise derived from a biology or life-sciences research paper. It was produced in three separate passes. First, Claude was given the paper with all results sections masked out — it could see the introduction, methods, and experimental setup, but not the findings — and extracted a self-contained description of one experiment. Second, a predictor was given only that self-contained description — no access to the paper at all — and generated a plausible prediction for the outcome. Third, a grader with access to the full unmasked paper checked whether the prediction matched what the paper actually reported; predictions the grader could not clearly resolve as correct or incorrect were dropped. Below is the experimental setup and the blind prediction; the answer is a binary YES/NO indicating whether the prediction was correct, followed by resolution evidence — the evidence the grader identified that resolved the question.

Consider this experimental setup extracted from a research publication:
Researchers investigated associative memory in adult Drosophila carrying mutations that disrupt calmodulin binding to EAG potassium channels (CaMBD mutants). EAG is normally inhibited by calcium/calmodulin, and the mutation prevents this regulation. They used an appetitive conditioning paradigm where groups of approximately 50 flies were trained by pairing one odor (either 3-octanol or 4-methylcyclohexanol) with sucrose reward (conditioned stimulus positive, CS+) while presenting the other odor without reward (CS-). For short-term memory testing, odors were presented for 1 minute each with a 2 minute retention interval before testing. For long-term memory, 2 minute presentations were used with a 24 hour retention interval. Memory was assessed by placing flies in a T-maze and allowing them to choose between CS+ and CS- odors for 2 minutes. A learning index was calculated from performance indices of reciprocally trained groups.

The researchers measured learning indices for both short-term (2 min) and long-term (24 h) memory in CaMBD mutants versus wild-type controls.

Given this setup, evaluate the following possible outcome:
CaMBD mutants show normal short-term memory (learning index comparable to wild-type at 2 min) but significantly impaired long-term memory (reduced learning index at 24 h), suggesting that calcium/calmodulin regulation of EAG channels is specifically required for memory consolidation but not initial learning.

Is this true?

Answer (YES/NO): NO